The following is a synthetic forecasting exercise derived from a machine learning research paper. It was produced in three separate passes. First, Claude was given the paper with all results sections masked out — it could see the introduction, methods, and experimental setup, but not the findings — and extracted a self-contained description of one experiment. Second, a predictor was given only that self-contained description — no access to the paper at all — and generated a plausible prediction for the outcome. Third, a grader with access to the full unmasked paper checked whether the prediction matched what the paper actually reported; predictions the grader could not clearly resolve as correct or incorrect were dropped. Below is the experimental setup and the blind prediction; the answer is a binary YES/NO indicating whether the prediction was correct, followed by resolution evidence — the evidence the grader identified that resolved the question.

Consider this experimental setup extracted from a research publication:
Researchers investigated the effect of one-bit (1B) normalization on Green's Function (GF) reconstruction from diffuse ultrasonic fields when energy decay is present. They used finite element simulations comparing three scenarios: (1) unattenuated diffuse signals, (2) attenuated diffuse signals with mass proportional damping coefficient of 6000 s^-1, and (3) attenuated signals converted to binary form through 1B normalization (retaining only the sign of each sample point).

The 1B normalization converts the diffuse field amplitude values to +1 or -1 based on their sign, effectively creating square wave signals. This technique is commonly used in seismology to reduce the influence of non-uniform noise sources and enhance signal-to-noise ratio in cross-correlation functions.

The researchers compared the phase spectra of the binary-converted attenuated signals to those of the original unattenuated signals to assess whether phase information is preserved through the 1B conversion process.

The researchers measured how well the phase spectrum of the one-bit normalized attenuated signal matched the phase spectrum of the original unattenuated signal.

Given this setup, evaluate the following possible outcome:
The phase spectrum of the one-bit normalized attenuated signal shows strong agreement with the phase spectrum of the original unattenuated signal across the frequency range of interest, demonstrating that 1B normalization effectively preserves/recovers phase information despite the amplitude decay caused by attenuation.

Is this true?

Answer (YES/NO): YES